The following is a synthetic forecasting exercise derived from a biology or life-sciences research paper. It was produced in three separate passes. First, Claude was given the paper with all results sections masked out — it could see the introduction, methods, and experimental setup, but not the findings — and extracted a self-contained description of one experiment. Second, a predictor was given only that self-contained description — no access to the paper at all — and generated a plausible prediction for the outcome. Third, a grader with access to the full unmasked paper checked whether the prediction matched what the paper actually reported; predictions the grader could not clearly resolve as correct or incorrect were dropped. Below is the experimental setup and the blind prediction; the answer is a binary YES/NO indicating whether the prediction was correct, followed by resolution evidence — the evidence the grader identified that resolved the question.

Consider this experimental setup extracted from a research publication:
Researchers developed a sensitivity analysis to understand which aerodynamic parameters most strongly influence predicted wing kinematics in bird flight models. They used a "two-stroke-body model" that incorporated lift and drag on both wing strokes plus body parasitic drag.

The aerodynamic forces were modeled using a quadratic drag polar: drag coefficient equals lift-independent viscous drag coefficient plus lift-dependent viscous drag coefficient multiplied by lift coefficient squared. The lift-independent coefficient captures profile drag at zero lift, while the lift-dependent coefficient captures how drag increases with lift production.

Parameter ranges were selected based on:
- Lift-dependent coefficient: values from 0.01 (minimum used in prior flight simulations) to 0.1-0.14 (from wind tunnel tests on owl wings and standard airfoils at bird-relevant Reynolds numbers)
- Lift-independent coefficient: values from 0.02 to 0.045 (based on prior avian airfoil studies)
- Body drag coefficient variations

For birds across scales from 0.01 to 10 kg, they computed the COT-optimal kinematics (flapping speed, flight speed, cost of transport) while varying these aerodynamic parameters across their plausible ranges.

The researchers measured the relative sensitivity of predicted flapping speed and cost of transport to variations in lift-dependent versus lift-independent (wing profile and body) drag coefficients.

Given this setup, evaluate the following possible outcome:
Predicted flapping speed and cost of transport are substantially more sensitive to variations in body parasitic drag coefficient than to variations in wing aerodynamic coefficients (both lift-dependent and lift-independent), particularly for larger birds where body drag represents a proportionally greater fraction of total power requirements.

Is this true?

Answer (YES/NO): NO